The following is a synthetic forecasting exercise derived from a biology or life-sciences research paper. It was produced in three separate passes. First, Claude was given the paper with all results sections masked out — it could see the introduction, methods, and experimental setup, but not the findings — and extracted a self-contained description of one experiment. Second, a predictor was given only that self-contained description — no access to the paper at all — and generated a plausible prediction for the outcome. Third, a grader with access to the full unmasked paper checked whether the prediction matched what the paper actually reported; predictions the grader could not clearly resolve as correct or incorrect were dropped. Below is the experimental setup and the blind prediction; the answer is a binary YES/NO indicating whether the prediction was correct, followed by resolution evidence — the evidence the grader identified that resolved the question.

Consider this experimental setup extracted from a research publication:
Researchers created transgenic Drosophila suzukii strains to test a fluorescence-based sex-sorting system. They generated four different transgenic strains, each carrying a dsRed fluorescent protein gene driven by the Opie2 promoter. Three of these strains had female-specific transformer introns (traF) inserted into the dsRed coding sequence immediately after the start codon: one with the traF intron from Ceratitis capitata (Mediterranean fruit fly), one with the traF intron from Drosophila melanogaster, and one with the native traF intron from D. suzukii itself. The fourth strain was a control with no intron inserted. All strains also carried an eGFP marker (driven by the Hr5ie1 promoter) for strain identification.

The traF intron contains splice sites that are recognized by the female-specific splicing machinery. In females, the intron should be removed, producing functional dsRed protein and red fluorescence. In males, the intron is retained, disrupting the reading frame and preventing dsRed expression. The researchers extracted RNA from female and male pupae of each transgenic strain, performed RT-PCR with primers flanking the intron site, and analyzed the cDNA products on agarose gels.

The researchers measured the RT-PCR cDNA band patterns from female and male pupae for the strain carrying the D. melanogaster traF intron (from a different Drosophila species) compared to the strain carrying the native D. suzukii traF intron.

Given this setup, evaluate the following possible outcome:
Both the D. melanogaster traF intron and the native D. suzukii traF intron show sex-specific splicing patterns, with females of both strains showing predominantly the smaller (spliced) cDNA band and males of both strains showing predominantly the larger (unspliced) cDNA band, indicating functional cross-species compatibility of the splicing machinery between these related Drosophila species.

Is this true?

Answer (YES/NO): NO